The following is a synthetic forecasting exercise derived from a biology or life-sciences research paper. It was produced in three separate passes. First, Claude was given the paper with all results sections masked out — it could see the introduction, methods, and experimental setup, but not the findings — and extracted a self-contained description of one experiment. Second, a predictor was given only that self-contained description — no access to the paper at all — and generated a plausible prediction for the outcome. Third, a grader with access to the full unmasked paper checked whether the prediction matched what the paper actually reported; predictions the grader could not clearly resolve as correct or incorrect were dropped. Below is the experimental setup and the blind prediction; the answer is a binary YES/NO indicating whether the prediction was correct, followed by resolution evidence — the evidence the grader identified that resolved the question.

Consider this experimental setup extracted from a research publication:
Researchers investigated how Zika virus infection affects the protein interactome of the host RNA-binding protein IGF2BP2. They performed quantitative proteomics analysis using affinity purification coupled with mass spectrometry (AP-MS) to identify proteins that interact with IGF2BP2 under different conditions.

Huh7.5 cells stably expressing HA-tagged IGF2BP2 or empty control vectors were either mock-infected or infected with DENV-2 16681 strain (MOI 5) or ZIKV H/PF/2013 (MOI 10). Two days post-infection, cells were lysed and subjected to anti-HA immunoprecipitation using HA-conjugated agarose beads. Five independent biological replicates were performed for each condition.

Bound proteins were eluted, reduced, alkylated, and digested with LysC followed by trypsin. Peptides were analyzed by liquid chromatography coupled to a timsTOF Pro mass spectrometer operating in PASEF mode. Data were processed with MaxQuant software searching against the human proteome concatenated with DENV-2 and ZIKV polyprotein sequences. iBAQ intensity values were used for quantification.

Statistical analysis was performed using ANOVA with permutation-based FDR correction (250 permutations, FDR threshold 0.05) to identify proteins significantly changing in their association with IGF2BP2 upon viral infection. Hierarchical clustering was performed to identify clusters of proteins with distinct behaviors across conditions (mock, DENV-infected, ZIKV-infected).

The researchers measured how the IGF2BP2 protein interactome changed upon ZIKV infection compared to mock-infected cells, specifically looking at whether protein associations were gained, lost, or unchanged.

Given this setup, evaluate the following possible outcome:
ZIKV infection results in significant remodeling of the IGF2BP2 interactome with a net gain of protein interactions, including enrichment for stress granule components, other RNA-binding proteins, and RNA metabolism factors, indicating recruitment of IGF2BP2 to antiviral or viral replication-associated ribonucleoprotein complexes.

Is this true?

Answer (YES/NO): NO